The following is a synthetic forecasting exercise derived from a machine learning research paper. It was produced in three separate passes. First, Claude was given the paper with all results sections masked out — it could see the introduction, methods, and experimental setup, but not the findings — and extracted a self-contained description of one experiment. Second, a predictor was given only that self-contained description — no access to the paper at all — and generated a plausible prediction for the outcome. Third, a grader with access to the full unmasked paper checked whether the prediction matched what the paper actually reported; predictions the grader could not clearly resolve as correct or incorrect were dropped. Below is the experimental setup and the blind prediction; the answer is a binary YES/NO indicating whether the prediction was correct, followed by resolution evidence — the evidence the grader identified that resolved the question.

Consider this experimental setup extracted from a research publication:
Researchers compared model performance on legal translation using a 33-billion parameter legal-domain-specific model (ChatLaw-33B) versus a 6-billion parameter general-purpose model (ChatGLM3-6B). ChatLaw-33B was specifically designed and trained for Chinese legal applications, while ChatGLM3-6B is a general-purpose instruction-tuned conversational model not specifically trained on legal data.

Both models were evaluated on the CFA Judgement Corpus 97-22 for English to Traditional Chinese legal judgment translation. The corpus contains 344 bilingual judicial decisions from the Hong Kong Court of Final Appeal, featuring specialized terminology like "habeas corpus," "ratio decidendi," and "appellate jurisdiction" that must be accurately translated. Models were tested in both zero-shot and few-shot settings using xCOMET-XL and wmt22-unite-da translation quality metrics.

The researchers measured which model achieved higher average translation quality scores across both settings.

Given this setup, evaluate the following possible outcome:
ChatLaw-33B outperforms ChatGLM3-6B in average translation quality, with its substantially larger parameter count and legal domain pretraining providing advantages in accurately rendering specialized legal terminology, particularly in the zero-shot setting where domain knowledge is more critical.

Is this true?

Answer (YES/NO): NO